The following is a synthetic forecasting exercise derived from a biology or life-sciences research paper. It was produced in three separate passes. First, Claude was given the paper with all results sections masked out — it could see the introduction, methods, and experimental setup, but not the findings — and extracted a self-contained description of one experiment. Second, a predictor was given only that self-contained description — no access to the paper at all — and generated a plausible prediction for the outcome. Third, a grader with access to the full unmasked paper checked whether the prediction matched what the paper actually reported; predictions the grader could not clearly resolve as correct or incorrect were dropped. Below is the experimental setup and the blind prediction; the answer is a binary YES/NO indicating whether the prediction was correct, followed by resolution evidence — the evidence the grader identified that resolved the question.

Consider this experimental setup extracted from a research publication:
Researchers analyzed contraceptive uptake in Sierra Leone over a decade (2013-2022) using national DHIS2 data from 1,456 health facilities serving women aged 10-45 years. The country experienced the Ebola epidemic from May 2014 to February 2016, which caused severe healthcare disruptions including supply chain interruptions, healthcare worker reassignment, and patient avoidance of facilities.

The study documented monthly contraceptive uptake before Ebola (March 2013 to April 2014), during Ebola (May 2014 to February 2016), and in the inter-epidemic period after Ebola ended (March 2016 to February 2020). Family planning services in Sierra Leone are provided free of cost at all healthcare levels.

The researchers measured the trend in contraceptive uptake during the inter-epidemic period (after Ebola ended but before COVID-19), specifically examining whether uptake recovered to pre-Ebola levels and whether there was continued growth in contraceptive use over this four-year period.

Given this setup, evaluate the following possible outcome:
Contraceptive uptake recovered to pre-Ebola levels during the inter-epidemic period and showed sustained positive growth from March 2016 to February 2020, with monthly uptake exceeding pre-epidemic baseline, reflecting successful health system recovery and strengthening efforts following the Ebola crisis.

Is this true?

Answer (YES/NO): NO